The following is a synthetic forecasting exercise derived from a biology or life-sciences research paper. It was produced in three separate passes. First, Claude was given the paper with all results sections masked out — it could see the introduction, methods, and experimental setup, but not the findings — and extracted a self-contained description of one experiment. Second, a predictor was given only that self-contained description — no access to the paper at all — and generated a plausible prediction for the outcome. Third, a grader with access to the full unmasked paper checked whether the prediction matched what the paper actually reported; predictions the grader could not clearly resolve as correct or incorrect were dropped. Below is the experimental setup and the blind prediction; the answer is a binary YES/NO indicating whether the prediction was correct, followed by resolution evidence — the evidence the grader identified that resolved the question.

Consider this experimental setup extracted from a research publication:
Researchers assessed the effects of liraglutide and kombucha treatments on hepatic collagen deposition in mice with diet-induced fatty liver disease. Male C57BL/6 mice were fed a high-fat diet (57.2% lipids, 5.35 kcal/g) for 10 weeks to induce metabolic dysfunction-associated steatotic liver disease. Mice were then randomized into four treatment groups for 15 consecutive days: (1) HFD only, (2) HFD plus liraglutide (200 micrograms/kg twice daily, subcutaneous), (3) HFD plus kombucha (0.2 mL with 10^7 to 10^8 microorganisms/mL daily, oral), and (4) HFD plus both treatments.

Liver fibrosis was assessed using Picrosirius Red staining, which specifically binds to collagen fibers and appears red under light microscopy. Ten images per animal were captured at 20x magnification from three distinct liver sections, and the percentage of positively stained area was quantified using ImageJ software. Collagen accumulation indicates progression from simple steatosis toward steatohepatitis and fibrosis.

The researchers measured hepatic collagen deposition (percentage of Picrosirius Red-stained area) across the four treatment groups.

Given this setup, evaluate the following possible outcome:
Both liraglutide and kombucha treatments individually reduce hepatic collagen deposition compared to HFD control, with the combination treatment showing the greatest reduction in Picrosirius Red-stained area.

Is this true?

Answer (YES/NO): NO